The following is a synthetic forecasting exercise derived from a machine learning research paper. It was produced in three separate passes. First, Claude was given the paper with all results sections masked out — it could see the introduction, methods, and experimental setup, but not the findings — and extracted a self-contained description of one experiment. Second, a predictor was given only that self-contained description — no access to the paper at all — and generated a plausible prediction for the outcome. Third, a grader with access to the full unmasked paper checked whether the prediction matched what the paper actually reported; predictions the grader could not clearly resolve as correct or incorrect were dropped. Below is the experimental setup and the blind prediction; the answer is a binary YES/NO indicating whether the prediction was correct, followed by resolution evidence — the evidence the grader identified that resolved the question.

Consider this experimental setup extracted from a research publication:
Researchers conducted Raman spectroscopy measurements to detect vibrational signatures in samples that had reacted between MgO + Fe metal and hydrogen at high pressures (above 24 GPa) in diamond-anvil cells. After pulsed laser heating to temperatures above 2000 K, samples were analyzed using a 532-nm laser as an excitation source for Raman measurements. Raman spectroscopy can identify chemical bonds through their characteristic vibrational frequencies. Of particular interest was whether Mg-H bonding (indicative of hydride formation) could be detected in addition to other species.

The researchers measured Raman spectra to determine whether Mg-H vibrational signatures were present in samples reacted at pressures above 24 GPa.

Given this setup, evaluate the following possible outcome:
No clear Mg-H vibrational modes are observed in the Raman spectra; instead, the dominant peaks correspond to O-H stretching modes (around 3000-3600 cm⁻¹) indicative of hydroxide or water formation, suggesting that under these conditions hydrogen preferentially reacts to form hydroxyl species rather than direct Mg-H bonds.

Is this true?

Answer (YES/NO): NO